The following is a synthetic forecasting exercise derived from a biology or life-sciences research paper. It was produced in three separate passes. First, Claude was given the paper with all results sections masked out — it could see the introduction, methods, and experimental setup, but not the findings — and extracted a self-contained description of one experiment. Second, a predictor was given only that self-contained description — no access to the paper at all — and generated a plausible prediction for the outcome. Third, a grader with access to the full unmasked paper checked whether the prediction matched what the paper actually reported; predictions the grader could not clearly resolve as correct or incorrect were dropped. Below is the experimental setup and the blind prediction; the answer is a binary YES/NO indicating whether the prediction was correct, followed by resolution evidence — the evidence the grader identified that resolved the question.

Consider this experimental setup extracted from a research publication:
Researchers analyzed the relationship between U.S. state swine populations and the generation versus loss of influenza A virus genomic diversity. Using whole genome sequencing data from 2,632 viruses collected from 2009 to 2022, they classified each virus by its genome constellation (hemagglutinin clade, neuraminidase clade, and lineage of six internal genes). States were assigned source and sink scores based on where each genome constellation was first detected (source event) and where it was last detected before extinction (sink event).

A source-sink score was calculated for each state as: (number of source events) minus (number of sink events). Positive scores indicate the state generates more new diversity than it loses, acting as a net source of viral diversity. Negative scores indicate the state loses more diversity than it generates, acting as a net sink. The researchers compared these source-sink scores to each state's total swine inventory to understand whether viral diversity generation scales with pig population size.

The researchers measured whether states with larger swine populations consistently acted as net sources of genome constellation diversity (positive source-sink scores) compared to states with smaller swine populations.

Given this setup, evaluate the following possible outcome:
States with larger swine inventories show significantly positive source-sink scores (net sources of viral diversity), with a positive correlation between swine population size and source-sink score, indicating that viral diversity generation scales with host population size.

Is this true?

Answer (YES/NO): NO